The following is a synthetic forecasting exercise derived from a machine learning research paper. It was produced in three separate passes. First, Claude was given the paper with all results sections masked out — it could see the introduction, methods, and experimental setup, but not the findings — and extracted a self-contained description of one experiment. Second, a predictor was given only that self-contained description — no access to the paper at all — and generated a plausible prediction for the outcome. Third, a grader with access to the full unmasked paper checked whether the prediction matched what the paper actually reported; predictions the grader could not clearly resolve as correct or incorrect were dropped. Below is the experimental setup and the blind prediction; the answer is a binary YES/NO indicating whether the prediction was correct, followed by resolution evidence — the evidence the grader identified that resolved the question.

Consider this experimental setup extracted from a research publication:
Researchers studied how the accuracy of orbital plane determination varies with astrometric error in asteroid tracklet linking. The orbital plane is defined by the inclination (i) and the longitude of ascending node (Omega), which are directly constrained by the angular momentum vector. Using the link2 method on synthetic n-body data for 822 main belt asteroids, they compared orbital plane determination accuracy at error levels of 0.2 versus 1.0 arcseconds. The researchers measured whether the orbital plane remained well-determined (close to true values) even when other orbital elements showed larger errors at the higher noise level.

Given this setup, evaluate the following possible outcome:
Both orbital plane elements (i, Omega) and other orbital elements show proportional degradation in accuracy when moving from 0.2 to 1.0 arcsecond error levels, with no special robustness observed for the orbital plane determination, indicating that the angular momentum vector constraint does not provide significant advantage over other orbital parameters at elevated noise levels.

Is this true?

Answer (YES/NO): NO